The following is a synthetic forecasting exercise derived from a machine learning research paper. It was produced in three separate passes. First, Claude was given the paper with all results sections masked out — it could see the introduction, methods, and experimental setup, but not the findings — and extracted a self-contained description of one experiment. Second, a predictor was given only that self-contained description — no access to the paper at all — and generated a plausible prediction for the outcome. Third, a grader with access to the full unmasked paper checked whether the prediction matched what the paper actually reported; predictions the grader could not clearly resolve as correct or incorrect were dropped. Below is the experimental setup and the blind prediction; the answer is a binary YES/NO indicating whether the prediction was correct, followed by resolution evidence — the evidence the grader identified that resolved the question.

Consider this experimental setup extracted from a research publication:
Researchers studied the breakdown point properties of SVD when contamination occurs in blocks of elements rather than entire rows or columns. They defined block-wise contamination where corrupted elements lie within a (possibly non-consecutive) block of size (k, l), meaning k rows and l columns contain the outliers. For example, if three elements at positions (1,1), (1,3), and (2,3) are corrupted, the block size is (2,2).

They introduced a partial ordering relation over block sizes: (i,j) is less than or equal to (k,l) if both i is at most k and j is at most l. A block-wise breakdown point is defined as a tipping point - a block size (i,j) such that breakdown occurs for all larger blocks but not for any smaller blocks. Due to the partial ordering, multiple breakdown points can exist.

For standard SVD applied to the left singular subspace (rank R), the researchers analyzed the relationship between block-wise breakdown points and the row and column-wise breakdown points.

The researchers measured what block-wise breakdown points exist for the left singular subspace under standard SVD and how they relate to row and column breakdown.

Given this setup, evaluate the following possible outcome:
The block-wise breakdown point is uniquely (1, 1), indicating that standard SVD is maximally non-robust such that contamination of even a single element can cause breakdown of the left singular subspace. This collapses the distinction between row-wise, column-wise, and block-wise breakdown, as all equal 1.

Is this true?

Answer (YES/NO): NO